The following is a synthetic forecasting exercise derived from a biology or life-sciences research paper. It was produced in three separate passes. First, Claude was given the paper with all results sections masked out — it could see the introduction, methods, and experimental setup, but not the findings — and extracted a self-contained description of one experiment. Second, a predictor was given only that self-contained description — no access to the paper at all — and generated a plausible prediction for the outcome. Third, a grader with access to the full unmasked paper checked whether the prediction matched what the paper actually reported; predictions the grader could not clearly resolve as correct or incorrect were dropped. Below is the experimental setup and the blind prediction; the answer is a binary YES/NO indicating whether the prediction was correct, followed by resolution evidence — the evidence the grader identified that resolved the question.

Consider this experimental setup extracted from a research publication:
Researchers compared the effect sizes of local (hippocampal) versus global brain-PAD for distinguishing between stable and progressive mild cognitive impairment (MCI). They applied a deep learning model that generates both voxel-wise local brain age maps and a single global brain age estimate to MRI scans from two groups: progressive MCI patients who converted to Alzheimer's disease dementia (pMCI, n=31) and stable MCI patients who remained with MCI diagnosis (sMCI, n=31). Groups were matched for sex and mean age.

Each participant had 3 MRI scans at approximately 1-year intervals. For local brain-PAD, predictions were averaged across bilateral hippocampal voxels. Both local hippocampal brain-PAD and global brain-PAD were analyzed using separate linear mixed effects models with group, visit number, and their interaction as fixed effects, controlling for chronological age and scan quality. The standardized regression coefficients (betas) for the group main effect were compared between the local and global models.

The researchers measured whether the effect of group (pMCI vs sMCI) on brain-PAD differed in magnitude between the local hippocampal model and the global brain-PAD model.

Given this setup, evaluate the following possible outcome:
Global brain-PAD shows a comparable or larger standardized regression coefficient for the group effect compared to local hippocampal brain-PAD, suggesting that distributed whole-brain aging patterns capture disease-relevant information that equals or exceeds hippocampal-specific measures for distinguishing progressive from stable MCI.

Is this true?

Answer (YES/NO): NO